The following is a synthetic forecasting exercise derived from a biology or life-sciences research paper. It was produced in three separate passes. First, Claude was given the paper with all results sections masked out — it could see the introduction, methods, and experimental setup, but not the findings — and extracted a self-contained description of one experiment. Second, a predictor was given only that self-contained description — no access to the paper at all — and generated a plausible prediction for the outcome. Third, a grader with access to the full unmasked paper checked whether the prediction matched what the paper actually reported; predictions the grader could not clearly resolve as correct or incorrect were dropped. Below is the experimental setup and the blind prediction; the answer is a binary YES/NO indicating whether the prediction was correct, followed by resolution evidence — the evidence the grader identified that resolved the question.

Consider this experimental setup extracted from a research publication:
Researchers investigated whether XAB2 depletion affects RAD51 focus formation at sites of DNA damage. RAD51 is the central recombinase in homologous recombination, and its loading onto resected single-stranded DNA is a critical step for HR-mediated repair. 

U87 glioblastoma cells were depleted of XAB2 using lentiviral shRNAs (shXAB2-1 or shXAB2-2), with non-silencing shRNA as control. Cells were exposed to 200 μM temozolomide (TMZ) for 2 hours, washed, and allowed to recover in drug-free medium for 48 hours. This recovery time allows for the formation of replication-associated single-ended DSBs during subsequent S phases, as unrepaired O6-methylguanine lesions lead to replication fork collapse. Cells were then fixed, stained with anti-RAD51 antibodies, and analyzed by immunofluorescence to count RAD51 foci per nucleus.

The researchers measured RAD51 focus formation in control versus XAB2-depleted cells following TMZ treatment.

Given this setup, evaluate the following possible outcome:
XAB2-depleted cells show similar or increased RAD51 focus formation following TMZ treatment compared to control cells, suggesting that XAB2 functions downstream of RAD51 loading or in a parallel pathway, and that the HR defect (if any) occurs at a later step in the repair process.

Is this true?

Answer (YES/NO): YES